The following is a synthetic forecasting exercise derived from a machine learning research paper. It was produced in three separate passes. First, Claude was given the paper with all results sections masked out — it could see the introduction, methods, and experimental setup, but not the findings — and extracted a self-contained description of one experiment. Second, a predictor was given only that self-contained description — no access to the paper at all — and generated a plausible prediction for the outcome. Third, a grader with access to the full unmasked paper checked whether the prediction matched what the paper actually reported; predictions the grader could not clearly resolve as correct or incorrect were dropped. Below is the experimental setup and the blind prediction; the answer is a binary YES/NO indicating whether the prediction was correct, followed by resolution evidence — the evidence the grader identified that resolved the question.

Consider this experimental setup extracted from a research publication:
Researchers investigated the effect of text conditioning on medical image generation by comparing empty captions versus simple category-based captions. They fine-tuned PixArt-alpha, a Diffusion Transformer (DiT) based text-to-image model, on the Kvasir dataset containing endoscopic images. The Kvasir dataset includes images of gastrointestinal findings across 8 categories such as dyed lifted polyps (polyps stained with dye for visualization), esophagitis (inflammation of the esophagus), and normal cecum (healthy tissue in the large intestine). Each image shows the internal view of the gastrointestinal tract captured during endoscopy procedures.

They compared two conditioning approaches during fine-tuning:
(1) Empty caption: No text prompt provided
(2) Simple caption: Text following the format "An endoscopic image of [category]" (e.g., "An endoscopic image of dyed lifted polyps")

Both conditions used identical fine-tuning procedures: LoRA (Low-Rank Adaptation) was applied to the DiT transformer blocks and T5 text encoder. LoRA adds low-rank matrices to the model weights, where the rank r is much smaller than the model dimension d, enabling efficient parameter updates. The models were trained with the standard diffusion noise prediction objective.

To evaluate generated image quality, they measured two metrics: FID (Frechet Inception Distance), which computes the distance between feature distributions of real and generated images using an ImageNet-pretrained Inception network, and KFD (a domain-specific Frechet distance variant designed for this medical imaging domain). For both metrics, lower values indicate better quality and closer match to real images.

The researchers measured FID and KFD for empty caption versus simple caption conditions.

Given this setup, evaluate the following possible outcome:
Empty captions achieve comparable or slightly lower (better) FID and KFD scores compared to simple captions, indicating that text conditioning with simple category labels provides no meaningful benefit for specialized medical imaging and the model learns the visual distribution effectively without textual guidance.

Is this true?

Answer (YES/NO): NO